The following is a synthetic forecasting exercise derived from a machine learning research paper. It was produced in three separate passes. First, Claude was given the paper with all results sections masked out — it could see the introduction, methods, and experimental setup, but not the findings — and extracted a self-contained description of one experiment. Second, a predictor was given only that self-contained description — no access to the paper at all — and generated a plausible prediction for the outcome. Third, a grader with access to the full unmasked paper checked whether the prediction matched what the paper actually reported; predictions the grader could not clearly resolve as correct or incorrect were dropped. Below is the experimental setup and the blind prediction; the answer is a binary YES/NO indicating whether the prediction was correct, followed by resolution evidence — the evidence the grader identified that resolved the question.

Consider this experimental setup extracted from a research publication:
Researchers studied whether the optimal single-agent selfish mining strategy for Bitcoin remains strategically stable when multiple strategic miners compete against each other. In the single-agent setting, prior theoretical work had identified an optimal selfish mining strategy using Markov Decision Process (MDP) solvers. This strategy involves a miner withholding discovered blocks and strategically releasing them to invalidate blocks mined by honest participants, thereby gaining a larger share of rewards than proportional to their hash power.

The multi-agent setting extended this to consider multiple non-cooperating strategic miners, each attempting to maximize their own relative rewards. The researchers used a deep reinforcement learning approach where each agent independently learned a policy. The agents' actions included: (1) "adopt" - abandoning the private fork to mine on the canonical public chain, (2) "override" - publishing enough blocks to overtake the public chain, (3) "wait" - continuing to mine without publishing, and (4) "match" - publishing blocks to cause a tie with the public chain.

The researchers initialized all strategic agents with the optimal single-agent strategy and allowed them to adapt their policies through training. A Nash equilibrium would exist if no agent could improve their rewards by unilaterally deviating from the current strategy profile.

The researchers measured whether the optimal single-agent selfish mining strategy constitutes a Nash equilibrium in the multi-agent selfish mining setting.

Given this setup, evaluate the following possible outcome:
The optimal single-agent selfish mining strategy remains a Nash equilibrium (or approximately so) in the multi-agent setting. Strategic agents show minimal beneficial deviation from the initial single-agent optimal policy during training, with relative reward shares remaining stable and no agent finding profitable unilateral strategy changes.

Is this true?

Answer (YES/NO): NO